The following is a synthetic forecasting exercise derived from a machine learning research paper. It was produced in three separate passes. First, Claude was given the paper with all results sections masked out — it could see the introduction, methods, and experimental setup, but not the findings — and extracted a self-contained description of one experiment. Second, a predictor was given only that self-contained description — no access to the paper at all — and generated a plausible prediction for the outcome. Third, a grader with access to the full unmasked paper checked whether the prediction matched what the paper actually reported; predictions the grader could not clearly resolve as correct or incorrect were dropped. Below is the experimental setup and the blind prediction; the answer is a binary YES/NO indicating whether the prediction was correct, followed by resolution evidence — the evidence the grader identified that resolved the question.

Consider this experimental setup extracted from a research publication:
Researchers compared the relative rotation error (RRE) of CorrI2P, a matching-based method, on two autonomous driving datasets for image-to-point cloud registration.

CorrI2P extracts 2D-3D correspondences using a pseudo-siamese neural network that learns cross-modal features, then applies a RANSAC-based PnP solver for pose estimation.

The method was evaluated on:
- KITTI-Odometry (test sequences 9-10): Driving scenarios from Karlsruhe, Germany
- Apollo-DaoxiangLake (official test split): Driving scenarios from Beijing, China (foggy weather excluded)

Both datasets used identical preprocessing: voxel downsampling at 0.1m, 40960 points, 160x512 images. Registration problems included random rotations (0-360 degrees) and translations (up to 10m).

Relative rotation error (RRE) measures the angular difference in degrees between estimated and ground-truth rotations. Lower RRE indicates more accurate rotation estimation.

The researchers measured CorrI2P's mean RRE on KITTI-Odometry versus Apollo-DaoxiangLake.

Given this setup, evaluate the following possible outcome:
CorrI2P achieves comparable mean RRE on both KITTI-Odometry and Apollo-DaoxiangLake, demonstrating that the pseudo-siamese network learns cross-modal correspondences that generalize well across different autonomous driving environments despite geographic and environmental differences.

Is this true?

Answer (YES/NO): NO